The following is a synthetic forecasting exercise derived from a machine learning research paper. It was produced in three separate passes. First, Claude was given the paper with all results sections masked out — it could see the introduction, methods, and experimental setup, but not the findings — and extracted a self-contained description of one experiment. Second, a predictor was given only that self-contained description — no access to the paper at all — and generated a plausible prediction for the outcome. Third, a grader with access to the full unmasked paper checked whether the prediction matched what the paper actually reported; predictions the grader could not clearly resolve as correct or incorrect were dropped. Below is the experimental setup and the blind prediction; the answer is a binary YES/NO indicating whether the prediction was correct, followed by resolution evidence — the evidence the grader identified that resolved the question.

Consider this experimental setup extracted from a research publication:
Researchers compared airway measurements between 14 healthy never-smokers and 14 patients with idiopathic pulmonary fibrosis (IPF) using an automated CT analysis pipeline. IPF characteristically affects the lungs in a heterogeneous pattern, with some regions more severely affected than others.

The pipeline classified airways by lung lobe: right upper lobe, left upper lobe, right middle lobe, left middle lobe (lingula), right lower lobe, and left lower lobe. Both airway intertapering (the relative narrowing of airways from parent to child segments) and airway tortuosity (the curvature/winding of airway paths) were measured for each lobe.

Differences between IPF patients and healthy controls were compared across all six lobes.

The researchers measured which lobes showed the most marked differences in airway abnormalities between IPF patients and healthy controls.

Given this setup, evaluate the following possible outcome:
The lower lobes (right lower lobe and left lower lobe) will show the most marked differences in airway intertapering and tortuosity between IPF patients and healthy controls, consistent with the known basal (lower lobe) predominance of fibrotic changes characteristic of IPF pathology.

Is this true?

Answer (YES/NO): YES